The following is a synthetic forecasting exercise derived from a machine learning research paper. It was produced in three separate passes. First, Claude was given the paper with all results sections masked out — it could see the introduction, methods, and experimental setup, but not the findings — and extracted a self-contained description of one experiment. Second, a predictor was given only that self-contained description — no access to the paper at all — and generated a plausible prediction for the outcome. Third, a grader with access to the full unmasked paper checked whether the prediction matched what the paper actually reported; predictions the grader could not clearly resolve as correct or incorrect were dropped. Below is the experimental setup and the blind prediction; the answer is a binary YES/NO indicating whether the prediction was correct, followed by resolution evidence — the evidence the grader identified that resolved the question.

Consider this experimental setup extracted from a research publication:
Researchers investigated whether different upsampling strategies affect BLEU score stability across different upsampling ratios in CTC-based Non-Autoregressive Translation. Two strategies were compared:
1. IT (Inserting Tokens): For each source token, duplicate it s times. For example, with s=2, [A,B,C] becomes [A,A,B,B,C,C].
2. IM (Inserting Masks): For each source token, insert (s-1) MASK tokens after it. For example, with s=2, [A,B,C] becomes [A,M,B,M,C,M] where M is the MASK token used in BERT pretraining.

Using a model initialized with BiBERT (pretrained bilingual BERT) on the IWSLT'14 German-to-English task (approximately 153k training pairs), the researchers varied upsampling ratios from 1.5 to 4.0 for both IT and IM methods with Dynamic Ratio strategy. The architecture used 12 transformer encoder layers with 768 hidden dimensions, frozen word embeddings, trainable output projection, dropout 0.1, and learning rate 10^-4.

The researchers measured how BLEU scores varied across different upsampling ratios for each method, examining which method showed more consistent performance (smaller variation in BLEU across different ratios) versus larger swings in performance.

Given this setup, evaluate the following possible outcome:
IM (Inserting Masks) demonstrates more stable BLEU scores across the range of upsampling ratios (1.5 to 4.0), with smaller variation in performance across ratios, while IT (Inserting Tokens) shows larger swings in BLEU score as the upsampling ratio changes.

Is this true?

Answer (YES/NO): YES